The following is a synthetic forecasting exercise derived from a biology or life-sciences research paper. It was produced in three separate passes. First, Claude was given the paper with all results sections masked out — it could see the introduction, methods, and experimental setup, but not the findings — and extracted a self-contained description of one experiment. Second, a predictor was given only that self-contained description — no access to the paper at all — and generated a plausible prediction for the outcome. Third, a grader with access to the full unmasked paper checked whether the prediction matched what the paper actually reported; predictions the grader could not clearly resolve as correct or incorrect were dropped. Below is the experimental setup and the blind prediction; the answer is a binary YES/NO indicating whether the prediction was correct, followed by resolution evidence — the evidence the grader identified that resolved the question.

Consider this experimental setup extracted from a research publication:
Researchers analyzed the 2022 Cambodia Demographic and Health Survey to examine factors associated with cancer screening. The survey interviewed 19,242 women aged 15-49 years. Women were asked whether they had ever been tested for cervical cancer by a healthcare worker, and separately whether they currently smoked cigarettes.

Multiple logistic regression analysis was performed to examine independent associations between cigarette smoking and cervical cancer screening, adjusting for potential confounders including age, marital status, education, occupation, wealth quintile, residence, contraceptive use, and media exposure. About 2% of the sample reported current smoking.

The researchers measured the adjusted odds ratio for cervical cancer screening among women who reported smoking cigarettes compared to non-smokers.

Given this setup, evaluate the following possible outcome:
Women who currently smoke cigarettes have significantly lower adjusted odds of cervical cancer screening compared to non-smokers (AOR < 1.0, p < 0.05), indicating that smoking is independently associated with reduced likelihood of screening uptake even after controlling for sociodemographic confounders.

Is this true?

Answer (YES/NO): YES